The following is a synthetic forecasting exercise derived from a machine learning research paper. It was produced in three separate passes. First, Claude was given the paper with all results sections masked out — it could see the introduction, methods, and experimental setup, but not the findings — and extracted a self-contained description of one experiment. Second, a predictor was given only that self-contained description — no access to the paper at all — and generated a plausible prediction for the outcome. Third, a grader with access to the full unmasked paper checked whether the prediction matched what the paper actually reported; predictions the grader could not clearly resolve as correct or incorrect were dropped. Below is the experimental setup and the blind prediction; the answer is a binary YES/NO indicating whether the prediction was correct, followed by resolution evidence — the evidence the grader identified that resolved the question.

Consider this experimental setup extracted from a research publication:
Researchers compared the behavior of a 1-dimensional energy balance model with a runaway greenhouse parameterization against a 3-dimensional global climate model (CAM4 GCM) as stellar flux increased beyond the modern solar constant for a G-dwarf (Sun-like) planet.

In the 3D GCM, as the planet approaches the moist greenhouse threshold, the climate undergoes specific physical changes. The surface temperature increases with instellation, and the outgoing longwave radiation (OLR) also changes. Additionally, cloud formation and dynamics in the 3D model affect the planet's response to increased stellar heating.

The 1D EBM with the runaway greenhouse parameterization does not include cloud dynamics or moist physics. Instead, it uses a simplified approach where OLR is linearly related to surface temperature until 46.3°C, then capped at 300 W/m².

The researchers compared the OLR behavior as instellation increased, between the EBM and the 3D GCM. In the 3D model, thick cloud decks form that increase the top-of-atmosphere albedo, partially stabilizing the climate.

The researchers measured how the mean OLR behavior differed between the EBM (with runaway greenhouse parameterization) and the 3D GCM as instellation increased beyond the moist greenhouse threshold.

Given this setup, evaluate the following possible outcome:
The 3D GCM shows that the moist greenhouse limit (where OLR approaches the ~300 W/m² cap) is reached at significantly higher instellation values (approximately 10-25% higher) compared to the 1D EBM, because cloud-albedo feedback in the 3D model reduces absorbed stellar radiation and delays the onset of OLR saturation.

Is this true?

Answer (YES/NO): NO